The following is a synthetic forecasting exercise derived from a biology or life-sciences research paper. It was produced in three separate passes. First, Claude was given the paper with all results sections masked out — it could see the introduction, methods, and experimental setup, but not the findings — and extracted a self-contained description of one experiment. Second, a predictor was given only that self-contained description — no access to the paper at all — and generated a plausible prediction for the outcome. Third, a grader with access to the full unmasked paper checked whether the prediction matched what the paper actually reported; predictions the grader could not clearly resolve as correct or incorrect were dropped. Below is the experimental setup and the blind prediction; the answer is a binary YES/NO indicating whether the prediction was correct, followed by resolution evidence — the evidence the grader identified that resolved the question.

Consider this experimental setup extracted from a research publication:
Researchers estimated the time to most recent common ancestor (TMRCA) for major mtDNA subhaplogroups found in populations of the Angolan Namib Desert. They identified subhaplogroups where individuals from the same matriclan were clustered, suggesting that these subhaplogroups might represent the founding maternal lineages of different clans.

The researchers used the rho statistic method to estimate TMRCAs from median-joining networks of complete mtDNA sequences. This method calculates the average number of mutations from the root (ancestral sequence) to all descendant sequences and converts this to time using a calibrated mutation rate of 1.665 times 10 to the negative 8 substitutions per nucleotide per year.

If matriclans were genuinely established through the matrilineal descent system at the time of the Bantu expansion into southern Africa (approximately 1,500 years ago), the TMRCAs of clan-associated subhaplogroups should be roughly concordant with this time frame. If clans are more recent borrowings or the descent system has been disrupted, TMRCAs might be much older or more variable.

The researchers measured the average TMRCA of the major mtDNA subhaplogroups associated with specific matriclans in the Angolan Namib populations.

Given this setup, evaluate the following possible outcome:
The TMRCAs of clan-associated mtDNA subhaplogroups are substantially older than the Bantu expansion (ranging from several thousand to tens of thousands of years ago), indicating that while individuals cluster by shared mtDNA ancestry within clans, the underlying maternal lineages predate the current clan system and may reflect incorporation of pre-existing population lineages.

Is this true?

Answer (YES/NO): NO